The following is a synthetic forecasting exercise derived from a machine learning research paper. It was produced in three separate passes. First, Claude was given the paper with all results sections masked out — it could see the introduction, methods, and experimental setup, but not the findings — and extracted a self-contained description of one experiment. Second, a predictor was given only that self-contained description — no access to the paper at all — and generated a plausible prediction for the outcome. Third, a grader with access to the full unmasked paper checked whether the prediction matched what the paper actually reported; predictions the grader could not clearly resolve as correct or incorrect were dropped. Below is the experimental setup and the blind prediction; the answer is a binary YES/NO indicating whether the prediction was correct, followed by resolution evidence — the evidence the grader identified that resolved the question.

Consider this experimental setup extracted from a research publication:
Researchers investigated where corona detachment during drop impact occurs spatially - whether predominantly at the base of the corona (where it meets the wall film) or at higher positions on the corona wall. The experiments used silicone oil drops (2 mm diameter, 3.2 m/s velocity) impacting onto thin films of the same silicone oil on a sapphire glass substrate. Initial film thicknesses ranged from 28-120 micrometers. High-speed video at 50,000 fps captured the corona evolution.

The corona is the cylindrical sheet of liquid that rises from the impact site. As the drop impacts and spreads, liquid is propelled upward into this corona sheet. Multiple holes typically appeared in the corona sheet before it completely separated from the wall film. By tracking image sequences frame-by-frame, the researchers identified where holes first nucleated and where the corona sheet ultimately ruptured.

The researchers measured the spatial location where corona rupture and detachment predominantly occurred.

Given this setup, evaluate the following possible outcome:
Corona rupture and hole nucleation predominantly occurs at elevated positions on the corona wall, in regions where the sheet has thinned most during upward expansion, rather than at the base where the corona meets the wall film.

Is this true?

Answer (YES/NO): NO